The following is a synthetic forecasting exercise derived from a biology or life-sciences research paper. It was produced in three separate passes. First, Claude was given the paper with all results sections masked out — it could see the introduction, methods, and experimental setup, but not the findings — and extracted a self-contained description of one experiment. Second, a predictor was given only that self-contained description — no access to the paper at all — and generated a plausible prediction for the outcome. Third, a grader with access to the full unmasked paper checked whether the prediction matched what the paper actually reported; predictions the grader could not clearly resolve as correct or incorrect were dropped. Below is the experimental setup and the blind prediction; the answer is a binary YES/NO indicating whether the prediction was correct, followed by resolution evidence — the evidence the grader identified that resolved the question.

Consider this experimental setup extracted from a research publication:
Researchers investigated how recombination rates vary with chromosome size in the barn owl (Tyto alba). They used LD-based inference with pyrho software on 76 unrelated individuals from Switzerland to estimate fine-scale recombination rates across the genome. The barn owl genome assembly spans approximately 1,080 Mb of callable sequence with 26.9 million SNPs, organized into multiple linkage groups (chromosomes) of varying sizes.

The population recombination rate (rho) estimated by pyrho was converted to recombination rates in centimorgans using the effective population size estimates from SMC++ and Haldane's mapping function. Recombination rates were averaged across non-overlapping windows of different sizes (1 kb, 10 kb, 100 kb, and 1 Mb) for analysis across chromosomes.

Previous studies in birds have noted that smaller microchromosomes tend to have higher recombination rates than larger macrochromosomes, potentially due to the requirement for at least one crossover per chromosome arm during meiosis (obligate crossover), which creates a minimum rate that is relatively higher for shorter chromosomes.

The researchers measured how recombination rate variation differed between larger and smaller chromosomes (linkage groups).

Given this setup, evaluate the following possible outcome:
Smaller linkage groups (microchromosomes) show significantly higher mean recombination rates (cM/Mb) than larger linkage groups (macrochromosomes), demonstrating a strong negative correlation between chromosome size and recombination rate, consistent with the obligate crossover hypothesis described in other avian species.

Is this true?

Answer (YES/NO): YES